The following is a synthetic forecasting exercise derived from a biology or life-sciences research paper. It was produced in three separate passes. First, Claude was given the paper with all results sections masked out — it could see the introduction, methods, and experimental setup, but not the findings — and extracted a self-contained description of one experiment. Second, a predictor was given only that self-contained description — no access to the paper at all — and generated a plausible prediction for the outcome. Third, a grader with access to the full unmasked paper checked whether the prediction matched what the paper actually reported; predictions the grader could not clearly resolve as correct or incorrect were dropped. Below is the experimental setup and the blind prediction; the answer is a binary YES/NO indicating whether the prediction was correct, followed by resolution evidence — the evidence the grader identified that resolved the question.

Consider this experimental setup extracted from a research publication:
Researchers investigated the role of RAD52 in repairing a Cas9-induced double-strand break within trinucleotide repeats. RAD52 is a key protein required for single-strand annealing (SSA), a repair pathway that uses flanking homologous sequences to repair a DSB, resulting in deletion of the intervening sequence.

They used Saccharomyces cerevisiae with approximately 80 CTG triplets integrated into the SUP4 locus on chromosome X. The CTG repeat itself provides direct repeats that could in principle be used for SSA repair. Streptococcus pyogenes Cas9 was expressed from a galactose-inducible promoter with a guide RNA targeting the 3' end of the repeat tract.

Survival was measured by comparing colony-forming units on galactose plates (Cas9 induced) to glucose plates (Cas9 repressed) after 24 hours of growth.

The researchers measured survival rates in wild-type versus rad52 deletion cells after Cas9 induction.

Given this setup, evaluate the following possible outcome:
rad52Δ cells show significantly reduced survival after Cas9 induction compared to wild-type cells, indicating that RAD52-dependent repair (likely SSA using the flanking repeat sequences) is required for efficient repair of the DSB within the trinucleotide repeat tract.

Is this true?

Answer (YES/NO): YES